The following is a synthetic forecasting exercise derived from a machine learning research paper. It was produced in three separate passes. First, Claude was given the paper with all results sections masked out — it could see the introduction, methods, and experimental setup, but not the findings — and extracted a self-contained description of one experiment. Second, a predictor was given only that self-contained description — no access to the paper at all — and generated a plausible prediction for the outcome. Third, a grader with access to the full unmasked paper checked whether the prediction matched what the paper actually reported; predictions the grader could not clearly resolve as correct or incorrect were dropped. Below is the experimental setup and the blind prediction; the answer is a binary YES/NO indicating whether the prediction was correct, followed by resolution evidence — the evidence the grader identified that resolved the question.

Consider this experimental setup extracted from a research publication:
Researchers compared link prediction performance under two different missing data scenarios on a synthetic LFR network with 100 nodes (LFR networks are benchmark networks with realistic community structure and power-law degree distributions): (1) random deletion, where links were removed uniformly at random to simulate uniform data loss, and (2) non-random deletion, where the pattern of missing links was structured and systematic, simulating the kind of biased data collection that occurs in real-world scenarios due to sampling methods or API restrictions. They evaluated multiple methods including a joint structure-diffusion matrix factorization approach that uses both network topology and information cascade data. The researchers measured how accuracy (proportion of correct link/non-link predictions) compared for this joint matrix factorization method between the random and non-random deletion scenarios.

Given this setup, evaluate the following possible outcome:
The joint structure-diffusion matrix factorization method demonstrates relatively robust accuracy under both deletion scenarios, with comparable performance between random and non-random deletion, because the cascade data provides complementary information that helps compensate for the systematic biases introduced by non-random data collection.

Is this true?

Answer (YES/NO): NO